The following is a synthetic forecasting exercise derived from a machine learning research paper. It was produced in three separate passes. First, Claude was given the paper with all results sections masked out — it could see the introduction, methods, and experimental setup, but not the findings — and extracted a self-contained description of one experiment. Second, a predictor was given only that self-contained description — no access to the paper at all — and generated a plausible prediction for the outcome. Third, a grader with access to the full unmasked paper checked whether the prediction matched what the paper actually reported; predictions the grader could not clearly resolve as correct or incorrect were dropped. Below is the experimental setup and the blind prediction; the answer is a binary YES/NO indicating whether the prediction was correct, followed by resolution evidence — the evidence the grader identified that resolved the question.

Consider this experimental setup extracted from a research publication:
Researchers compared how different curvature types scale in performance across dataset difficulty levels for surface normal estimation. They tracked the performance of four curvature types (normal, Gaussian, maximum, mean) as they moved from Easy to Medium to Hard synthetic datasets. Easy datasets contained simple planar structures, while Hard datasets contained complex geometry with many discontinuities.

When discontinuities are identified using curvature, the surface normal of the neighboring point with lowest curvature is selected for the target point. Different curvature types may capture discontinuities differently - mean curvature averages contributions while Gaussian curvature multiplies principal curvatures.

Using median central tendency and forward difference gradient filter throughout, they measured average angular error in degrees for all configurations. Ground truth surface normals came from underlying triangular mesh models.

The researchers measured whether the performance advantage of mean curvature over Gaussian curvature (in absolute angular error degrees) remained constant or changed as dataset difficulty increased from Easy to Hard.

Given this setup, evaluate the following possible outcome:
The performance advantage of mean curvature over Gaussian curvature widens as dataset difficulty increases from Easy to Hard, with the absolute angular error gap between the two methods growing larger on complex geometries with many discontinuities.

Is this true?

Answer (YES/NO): YES